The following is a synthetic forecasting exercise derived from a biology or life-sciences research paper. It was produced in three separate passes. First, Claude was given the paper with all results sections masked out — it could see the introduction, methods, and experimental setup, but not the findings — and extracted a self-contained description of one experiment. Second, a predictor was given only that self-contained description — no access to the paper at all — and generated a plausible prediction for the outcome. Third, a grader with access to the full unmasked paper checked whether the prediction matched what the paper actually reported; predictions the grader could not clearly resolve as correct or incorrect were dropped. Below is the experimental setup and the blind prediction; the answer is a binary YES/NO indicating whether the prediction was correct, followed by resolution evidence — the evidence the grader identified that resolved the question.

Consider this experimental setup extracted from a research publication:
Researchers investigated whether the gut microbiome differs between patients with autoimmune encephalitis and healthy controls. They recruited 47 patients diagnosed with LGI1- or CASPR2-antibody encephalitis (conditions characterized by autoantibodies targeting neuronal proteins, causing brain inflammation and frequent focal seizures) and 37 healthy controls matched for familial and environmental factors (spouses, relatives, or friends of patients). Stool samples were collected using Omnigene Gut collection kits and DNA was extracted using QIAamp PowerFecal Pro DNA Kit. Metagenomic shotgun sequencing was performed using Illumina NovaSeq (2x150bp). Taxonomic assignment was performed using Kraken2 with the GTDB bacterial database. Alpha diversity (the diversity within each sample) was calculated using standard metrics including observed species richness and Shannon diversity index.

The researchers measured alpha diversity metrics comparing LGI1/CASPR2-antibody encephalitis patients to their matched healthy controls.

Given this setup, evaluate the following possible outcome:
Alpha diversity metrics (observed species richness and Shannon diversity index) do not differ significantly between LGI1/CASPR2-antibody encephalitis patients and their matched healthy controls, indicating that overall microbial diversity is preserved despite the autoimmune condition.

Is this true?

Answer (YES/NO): NO